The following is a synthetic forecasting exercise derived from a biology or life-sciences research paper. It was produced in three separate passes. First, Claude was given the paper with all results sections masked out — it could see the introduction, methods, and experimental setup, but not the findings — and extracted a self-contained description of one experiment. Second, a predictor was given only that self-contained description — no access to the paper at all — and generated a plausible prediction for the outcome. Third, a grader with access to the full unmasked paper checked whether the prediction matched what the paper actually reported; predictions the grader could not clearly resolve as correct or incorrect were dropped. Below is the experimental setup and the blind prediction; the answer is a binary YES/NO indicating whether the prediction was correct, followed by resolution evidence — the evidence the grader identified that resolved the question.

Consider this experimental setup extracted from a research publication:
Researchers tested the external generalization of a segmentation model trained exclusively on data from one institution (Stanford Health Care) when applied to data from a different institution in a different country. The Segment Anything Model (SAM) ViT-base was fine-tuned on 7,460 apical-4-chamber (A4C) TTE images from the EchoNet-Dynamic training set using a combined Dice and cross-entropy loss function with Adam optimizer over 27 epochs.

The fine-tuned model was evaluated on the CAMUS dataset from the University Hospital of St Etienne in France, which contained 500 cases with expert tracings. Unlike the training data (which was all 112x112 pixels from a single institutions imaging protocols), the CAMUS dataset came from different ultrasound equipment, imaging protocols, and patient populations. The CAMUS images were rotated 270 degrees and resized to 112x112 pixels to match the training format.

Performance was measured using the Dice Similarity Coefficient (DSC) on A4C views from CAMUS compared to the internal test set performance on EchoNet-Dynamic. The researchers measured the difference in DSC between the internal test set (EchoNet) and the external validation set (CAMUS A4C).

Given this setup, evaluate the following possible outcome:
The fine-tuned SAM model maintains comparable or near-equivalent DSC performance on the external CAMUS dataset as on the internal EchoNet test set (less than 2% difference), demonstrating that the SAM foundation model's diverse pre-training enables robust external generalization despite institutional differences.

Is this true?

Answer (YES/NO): YES